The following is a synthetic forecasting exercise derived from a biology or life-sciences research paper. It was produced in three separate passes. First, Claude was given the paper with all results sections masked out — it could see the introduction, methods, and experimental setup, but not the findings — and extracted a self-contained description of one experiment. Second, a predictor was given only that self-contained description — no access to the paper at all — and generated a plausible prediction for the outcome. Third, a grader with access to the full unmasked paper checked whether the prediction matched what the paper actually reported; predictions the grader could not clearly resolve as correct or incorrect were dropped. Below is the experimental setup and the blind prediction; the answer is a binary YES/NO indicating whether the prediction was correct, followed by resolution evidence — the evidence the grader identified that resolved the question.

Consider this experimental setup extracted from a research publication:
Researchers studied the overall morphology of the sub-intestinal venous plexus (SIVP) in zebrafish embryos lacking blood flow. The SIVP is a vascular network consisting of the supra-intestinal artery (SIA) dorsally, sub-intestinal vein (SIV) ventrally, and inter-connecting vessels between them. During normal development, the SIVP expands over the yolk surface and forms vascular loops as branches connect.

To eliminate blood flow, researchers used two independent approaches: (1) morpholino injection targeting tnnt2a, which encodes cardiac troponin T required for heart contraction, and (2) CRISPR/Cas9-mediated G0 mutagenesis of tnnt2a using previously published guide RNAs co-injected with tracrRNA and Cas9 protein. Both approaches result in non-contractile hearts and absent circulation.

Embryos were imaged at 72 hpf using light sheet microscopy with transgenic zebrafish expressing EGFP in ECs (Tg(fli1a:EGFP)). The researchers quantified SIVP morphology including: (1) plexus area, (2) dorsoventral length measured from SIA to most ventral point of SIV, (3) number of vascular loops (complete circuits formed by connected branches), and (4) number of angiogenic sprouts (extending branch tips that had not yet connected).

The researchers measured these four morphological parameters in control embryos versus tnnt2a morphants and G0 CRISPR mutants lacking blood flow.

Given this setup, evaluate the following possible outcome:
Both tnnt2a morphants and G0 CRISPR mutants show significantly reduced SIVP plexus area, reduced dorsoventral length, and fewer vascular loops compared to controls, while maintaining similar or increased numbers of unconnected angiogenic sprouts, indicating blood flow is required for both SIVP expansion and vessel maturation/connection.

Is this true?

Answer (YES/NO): NO